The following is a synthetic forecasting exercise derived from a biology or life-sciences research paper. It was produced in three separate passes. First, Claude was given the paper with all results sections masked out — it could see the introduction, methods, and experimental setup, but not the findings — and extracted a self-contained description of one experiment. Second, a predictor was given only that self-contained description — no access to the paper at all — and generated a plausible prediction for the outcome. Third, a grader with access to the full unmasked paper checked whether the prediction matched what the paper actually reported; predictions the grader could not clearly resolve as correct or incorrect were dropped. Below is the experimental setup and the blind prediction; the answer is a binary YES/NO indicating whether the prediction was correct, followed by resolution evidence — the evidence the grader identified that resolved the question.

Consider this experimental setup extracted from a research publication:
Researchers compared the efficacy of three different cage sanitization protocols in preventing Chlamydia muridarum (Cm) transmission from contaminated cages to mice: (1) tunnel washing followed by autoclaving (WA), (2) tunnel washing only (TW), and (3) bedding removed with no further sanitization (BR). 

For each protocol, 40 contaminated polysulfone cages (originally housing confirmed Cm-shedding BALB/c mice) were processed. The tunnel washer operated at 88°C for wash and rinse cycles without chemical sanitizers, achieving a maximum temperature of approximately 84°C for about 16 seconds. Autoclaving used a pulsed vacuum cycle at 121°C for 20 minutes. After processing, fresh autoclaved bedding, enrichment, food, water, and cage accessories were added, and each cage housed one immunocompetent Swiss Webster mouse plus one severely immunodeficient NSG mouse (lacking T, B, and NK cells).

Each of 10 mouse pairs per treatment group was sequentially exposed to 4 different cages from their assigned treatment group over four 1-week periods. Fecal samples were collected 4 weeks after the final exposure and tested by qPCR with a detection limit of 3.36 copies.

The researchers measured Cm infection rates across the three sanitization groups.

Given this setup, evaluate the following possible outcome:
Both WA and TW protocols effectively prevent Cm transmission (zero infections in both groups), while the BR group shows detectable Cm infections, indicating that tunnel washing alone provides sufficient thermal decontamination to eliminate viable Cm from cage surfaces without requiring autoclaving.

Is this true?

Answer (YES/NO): NO